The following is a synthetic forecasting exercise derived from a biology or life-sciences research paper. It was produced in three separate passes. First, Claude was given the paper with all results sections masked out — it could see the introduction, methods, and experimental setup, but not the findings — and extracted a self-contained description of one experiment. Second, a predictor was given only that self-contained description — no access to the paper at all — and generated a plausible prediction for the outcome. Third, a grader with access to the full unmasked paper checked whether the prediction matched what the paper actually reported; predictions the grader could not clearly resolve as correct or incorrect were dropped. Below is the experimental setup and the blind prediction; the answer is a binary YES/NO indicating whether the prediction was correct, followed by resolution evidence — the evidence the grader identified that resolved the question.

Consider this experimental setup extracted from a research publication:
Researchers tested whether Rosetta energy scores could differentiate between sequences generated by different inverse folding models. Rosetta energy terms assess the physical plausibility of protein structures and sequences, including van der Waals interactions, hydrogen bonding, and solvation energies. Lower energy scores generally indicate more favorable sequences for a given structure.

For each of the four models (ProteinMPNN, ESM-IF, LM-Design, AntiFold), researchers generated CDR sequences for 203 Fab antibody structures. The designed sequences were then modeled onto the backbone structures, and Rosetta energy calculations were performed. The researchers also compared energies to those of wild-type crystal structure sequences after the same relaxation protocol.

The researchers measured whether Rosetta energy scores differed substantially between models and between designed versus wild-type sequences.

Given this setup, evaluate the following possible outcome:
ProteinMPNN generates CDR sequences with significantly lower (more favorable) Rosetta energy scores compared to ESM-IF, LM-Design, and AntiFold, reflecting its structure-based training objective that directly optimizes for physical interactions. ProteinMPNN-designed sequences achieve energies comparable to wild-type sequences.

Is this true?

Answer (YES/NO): NO